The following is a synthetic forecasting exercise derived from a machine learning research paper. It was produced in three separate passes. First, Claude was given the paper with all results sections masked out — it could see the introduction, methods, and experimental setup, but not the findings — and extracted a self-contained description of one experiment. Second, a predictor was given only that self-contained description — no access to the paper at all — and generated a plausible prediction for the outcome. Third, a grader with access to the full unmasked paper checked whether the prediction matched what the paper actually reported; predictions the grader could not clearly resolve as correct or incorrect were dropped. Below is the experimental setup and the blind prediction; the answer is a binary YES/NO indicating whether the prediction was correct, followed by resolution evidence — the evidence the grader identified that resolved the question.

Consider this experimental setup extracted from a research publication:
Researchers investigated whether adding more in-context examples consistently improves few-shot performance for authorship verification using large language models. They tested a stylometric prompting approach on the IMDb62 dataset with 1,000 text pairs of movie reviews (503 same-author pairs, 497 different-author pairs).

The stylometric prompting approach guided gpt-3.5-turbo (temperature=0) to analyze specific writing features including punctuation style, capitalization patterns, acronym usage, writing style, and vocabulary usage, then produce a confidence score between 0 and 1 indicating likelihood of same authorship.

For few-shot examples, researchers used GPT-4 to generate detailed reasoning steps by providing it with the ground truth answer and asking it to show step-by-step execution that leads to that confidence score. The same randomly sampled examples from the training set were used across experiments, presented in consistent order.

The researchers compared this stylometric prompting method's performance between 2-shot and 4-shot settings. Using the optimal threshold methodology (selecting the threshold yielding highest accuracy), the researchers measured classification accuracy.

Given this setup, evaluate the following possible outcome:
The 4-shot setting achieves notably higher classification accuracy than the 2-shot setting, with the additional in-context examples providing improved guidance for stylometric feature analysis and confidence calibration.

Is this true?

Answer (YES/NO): NO